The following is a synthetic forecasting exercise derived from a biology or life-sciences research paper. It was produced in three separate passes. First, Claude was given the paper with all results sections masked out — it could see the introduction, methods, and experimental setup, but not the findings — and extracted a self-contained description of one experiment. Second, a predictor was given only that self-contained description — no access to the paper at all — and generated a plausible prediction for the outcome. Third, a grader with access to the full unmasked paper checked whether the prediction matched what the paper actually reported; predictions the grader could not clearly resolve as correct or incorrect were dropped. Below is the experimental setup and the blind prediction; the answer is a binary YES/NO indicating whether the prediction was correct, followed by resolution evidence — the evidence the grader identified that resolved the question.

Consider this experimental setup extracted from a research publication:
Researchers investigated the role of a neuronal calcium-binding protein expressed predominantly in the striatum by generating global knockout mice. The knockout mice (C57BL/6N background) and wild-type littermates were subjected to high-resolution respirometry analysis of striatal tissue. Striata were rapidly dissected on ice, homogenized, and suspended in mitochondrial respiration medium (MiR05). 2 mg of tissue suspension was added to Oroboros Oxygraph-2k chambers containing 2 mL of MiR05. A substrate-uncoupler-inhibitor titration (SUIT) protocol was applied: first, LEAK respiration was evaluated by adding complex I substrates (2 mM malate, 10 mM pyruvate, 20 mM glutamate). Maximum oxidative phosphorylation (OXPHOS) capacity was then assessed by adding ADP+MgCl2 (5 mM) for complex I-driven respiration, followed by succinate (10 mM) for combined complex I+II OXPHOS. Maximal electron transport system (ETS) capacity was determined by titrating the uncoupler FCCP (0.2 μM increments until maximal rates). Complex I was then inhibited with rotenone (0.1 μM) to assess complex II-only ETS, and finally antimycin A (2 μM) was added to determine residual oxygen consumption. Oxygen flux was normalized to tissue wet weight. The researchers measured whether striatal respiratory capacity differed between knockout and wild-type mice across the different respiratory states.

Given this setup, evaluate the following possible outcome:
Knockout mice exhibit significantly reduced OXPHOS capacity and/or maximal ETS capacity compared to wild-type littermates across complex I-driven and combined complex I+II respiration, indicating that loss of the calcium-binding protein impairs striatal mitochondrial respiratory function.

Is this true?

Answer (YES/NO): NO